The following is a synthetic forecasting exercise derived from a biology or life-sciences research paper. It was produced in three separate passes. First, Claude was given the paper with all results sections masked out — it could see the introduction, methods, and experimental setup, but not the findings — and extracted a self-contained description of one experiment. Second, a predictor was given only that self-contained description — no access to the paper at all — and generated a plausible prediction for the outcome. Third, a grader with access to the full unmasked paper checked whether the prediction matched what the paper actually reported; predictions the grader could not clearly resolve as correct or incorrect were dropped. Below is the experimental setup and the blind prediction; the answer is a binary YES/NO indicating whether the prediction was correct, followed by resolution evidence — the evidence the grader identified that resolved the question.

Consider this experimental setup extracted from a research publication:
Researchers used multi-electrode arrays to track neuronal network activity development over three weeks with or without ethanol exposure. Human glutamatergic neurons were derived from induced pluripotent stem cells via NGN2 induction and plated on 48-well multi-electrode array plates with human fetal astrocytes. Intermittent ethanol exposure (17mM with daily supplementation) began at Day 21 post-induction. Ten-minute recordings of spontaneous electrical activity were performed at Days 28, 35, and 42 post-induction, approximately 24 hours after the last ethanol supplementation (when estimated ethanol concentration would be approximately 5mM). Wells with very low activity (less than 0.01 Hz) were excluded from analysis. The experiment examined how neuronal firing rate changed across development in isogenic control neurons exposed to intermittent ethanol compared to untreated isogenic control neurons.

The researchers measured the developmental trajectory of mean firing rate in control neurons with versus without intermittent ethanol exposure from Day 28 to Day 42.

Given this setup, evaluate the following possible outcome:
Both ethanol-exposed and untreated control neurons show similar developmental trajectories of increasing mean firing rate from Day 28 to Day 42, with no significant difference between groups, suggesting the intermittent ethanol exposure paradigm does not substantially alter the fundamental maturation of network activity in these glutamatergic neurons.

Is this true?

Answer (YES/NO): NO